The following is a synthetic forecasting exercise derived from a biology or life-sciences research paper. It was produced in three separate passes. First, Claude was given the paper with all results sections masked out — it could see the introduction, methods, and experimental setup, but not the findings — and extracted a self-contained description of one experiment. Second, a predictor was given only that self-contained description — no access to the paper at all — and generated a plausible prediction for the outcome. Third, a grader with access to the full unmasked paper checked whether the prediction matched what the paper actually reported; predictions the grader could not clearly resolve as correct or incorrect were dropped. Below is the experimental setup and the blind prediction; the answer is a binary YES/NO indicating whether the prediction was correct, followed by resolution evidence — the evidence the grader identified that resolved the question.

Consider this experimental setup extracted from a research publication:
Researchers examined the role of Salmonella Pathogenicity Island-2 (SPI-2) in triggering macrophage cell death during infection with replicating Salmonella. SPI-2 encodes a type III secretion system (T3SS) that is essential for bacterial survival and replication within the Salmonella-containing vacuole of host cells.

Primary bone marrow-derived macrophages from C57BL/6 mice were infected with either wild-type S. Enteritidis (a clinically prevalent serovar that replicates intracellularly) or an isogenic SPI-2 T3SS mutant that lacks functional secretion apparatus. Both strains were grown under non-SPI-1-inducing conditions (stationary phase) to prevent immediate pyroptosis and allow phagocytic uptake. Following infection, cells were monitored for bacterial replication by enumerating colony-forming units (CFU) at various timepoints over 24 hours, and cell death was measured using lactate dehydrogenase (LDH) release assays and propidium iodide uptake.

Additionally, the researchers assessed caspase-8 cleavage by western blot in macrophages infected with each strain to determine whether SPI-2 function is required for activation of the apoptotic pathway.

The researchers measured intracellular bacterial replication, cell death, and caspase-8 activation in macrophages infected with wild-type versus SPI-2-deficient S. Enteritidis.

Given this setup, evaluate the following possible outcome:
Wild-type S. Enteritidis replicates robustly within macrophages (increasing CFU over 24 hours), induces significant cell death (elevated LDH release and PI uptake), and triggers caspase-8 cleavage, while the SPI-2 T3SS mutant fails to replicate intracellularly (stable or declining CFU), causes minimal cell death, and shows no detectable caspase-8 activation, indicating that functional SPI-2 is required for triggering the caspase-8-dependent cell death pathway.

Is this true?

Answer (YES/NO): YES